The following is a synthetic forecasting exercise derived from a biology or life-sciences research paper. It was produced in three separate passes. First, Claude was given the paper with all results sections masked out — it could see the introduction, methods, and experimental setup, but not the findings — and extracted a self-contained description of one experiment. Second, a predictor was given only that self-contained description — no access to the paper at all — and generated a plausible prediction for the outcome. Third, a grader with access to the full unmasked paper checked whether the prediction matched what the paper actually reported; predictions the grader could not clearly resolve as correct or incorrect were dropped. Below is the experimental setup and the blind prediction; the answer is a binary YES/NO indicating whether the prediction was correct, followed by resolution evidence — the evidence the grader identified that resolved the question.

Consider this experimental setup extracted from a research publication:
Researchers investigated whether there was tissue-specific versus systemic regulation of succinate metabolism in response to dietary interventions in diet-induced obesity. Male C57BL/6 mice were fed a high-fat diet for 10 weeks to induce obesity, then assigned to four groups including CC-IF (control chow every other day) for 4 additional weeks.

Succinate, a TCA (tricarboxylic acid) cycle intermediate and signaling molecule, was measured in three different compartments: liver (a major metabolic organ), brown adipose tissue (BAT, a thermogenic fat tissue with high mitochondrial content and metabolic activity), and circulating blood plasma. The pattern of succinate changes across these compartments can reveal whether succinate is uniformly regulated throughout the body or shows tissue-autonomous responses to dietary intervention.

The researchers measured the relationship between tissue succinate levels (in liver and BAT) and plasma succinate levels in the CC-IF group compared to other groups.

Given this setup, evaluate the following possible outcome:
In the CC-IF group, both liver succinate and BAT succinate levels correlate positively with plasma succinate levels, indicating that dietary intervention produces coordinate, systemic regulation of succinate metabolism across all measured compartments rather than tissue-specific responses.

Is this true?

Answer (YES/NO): NO